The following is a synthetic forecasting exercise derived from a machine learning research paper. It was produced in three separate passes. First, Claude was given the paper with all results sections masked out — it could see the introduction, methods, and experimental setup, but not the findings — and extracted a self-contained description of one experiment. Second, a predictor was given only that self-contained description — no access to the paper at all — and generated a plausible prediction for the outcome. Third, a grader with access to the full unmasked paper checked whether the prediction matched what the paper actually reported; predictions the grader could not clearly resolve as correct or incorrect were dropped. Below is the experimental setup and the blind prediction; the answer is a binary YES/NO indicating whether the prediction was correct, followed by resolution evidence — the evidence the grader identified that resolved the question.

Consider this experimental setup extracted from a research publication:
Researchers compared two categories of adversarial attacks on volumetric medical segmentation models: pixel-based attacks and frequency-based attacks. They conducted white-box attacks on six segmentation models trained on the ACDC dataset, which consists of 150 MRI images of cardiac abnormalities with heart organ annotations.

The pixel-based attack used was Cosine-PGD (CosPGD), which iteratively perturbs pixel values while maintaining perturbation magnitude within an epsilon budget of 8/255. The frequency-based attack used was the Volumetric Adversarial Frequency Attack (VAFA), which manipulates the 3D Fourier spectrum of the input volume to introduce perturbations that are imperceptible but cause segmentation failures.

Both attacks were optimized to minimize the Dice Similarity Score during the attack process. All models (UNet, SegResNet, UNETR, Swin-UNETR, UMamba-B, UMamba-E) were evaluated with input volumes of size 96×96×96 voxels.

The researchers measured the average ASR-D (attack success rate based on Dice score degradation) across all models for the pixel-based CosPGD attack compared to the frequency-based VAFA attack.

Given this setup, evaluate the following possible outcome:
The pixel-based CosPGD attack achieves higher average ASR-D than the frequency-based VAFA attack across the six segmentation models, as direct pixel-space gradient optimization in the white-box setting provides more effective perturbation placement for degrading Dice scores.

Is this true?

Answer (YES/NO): YES